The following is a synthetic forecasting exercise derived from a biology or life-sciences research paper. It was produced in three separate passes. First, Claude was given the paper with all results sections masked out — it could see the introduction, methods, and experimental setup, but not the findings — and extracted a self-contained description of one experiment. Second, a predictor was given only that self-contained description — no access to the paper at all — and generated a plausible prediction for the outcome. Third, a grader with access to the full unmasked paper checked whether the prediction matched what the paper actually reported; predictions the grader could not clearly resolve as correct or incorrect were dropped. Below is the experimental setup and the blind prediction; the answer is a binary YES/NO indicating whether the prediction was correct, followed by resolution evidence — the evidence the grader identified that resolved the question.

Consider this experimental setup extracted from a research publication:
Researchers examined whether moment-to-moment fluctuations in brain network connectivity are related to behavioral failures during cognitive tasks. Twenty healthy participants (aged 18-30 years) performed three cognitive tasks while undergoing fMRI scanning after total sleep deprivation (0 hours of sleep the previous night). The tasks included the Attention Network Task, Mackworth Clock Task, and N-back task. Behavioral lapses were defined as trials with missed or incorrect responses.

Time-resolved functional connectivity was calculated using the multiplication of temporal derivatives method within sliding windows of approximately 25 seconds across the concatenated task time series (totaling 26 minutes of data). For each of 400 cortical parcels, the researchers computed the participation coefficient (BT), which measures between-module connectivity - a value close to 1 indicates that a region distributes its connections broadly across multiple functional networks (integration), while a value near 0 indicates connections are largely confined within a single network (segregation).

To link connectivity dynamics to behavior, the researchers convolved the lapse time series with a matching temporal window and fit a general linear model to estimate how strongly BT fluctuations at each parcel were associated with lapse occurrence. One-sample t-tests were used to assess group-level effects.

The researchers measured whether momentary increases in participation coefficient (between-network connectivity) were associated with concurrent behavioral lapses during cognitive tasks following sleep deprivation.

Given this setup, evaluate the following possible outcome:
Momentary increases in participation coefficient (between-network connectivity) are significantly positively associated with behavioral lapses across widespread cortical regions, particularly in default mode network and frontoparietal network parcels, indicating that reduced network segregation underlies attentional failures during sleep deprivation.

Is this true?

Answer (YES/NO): NO